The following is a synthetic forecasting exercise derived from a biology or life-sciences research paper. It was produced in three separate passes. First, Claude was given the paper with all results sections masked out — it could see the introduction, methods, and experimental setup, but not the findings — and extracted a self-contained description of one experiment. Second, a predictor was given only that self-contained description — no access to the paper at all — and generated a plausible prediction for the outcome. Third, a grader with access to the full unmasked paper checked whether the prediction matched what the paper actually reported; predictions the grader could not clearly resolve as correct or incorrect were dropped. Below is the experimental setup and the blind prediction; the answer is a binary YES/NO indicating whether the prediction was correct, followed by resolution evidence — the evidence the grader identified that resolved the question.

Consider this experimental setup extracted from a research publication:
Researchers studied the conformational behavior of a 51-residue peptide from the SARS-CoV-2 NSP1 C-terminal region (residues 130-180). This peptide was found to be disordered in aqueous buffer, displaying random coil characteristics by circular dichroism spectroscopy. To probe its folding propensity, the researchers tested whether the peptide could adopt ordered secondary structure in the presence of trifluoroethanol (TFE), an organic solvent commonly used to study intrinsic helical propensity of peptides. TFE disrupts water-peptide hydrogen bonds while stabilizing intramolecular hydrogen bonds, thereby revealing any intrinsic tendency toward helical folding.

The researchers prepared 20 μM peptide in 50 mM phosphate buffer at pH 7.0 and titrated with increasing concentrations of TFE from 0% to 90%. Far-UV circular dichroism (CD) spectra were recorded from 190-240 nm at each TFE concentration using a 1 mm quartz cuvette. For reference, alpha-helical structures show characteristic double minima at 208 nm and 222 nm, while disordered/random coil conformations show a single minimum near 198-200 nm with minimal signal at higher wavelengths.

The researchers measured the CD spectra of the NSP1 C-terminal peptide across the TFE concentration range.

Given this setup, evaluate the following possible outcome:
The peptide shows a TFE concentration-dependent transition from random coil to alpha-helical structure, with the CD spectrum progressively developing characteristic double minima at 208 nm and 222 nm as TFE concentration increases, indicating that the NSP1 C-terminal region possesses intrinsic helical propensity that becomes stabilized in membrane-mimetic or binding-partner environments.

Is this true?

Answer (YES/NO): YES